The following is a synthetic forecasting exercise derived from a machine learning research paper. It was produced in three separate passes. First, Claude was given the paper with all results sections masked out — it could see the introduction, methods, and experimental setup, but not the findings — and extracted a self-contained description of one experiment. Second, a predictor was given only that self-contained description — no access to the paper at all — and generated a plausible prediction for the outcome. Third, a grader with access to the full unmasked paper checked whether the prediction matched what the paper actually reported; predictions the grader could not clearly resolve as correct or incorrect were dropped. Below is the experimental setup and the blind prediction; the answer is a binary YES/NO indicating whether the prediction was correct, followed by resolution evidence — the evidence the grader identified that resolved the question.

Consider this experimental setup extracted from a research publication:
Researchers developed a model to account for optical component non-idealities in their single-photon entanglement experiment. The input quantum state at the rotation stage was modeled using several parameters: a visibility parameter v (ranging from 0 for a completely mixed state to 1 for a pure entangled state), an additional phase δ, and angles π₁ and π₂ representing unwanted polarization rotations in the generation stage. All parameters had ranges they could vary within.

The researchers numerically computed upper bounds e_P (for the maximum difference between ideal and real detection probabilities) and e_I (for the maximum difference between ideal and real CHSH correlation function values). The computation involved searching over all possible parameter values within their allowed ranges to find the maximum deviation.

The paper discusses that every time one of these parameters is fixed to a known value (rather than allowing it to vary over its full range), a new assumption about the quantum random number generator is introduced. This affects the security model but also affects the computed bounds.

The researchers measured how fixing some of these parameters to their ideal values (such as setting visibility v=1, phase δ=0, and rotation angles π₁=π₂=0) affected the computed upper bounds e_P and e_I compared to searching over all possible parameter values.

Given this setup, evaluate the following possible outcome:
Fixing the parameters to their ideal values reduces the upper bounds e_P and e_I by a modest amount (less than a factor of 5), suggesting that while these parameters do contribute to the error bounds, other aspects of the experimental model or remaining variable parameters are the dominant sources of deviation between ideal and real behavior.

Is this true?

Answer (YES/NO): NO